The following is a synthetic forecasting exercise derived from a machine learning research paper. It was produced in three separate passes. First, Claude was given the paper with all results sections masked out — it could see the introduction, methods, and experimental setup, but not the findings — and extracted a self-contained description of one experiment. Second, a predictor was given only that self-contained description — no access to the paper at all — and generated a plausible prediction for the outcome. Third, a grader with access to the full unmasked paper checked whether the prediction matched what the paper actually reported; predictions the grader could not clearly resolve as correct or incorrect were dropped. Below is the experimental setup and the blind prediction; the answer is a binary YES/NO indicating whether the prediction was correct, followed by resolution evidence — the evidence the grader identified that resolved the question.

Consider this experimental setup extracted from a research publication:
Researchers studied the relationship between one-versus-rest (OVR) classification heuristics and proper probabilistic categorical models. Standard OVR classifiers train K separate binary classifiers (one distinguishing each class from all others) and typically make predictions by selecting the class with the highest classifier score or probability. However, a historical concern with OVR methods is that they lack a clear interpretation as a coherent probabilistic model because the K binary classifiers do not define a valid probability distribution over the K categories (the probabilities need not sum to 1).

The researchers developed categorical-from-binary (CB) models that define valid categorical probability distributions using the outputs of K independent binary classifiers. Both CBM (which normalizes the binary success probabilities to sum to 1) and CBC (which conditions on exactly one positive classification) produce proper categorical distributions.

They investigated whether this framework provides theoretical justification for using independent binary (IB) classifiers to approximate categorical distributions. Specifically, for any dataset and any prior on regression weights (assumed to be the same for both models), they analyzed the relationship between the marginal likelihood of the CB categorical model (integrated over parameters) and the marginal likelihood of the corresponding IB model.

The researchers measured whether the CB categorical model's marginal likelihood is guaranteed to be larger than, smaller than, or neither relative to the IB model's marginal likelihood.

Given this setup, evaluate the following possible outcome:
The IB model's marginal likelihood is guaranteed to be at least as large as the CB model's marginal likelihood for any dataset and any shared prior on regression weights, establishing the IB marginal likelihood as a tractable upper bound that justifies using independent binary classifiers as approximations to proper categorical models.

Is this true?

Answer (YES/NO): NO